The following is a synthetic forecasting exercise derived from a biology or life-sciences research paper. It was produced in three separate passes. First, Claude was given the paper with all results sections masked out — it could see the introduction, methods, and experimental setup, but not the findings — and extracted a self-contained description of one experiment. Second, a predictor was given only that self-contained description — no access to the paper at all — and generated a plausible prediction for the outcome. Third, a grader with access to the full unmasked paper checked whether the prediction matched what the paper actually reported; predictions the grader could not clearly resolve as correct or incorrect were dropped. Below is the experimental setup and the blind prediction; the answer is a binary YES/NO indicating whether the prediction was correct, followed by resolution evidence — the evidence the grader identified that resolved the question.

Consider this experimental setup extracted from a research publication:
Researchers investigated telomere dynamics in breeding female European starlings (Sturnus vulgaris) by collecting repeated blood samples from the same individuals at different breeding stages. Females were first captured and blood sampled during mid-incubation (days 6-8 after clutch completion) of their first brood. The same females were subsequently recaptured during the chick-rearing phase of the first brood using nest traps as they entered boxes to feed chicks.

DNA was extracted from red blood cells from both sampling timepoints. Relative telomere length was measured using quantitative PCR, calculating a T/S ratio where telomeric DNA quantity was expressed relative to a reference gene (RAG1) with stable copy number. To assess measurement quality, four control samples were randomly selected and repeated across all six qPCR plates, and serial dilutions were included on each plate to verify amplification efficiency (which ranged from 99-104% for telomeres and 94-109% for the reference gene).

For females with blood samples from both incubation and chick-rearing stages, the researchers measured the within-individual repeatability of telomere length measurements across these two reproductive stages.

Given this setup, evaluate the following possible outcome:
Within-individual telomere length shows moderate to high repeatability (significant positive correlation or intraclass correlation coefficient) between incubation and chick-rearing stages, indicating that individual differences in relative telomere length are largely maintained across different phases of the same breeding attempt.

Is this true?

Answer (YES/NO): NO